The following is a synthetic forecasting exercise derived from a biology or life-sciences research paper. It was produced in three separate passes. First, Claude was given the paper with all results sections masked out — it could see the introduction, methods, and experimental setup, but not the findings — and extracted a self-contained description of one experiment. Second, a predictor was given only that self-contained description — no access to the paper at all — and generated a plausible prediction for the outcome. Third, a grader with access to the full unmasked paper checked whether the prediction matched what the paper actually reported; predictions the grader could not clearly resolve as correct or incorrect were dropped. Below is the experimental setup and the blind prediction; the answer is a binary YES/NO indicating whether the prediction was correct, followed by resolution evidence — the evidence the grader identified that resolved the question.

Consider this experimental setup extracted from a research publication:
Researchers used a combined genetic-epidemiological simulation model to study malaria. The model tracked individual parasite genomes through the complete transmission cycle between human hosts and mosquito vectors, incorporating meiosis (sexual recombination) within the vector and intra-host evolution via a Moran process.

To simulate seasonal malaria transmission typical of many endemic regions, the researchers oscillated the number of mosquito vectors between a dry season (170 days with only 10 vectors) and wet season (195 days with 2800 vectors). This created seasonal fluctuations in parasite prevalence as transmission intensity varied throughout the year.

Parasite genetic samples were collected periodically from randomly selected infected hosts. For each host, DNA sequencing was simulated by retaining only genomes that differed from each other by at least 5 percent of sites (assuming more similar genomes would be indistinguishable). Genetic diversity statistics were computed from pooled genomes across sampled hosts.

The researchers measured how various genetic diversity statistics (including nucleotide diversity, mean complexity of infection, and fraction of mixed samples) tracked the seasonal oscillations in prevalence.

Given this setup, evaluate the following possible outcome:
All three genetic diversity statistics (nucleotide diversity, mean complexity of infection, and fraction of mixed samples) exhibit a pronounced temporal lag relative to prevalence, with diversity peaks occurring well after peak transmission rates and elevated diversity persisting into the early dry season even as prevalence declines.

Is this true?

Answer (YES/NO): NO